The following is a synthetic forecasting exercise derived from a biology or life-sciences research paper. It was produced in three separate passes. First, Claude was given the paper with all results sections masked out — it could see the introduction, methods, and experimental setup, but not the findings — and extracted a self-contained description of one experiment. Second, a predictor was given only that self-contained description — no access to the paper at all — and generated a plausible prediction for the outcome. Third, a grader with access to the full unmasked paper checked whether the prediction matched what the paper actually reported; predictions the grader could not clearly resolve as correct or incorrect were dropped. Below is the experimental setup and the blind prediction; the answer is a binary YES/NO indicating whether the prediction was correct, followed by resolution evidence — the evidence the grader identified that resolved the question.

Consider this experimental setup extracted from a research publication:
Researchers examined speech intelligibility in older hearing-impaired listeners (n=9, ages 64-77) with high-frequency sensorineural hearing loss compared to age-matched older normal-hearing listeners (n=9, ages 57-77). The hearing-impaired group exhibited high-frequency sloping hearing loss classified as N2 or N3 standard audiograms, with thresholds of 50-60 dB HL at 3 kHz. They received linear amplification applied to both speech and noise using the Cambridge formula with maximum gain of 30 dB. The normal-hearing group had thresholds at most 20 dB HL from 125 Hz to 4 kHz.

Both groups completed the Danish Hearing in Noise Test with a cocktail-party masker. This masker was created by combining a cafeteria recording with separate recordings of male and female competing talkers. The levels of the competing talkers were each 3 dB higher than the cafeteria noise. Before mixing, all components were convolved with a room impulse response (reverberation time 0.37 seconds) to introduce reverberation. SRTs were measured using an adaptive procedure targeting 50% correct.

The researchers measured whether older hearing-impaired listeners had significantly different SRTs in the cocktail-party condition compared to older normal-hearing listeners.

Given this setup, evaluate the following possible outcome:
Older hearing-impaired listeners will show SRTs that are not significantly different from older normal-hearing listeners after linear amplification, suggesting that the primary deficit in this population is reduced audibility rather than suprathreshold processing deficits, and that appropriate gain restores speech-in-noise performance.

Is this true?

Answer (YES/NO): NO